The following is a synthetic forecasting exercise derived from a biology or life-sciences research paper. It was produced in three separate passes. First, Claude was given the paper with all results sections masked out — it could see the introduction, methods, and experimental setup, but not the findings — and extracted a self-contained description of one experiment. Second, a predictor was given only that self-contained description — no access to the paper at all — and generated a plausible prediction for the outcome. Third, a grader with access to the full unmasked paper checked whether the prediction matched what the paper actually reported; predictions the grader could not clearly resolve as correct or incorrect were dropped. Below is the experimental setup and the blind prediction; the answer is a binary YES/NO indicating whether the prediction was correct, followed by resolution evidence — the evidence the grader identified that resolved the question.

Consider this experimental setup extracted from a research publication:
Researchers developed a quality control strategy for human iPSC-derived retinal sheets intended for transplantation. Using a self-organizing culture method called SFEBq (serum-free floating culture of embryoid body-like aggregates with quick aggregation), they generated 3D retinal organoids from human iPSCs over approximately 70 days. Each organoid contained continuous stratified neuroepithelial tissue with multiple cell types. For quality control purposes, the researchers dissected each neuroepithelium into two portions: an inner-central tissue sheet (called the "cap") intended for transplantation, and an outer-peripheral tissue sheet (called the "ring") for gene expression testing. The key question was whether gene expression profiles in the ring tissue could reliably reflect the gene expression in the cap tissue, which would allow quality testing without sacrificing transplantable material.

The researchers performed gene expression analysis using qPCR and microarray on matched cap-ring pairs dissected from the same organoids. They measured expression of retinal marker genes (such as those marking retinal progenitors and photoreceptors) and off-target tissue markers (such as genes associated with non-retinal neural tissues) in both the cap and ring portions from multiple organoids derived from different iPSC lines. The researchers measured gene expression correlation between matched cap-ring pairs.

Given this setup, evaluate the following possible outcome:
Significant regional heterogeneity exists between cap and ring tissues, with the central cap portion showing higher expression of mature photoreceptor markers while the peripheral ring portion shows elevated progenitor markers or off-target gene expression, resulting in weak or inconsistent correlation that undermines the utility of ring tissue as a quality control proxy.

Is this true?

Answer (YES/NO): NO